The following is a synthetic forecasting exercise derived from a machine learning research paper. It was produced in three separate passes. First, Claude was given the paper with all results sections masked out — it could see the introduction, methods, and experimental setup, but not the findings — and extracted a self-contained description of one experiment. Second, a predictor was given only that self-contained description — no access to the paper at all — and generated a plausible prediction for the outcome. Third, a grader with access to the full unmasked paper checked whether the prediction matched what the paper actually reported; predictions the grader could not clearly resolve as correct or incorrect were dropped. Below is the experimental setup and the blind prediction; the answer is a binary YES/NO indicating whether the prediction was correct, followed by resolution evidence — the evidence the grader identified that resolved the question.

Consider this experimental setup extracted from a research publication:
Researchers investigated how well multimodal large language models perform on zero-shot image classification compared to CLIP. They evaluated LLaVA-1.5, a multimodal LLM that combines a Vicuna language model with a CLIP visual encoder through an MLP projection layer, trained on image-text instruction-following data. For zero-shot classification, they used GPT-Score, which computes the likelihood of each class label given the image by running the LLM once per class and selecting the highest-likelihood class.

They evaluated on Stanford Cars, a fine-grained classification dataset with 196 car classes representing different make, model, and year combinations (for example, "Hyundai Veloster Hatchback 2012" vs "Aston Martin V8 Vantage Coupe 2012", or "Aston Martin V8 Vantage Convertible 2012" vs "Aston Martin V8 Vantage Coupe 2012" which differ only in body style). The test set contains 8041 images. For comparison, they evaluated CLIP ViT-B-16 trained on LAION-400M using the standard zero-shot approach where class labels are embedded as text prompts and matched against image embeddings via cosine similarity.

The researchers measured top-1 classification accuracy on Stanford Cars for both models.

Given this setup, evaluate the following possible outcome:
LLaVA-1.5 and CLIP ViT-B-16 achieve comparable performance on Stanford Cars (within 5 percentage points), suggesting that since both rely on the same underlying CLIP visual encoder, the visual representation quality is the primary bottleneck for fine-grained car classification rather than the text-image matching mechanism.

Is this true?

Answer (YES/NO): NO